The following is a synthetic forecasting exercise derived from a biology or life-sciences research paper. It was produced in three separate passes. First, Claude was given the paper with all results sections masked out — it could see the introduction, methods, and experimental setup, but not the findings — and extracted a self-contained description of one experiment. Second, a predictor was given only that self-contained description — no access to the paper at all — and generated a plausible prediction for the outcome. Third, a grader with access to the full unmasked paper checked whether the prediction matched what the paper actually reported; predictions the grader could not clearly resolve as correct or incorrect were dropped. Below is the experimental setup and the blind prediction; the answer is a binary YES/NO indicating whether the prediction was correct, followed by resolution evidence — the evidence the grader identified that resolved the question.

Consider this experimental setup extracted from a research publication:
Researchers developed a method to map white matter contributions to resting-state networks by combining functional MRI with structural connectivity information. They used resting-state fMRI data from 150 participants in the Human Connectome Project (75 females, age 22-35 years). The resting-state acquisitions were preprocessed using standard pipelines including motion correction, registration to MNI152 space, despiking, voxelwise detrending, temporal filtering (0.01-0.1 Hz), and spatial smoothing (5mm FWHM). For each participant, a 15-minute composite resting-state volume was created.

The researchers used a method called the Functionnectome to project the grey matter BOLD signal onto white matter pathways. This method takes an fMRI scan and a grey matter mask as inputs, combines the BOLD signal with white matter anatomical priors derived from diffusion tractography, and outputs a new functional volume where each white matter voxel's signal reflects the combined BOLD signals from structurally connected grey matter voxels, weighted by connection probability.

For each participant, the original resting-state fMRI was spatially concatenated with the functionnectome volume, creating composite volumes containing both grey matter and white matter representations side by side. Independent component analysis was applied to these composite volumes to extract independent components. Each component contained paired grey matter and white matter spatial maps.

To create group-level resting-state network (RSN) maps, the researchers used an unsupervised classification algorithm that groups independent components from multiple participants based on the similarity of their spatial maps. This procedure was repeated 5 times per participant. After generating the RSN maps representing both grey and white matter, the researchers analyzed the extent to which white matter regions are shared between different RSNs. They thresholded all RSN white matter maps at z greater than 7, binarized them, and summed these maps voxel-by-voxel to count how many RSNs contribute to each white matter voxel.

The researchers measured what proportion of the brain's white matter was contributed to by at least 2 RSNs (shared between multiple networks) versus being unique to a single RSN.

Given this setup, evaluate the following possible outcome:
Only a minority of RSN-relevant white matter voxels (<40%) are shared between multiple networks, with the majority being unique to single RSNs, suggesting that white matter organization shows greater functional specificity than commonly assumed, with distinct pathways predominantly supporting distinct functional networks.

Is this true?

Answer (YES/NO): NO